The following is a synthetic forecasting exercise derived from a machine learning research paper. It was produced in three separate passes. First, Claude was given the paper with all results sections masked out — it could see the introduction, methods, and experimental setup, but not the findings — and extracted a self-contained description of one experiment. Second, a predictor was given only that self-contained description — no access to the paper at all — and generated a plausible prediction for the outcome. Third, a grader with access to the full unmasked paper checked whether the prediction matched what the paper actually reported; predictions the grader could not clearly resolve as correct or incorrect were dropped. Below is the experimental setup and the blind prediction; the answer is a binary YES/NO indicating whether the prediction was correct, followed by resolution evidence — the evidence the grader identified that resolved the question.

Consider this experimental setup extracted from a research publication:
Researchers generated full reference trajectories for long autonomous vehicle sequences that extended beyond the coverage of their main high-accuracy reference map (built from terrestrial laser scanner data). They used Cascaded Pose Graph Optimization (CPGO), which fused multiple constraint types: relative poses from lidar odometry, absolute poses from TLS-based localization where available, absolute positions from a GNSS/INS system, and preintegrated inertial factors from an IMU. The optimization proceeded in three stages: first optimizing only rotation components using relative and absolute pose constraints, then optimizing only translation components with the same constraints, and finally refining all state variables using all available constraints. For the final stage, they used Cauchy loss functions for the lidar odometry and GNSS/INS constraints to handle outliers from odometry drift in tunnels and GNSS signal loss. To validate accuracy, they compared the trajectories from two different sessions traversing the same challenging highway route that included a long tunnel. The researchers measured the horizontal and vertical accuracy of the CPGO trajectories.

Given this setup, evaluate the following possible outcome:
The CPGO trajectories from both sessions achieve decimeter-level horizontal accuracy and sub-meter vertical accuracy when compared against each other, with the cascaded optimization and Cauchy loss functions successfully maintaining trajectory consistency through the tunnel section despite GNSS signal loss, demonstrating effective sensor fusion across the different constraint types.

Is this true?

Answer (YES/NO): YES